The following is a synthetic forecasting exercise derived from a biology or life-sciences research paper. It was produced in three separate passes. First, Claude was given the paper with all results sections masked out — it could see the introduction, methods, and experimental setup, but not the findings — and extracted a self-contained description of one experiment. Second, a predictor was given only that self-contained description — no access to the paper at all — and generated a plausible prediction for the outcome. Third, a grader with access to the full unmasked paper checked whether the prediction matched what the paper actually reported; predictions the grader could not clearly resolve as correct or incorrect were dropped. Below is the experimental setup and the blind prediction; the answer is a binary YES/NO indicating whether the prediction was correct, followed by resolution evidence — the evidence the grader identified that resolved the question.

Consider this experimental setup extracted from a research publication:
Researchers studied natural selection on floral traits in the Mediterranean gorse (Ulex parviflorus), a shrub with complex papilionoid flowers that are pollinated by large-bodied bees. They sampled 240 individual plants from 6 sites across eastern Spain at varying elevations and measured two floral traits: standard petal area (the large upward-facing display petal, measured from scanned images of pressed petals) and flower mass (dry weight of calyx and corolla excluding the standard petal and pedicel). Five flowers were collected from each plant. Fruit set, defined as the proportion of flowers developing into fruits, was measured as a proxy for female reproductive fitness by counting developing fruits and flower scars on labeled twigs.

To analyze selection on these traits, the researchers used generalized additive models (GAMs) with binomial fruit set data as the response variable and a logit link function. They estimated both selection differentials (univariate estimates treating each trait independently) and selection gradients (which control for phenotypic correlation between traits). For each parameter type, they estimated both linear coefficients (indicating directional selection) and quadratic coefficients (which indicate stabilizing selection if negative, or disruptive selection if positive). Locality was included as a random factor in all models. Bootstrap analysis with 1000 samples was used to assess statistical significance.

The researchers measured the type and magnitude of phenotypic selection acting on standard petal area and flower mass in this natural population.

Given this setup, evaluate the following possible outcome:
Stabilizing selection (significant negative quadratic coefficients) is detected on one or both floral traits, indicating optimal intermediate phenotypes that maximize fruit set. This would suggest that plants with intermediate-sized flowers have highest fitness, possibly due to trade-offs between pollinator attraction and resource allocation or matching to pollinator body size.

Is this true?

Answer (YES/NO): YES